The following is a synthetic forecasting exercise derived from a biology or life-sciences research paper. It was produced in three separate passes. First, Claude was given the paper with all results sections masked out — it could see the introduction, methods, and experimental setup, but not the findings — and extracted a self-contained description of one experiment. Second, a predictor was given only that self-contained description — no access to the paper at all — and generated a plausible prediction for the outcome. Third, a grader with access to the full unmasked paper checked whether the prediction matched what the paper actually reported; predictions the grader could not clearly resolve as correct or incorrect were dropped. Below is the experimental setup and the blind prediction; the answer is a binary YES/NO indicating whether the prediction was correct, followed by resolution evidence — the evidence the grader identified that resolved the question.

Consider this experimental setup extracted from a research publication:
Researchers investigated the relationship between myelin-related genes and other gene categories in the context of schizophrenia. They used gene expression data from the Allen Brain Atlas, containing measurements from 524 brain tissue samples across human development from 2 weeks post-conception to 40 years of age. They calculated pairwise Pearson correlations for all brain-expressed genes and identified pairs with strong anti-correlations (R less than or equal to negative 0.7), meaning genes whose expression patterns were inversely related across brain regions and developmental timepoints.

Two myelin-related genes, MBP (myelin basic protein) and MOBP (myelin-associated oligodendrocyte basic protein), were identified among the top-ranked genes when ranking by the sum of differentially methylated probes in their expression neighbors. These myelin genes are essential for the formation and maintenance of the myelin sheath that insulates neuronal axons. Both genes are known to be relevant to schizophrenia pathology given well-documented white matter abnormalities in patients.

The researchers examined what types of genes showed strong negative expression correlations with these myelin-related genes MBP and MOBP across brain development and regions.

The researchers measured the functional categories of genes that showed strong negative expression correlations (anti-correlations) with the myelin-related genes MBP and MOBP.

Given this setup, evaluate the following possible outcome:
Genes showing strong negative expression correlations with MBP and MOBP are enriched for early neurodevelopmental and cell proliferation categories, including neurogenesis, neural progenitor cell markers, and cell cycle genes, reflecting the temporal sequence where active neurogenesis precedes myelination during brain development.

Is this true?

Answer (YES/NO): NO